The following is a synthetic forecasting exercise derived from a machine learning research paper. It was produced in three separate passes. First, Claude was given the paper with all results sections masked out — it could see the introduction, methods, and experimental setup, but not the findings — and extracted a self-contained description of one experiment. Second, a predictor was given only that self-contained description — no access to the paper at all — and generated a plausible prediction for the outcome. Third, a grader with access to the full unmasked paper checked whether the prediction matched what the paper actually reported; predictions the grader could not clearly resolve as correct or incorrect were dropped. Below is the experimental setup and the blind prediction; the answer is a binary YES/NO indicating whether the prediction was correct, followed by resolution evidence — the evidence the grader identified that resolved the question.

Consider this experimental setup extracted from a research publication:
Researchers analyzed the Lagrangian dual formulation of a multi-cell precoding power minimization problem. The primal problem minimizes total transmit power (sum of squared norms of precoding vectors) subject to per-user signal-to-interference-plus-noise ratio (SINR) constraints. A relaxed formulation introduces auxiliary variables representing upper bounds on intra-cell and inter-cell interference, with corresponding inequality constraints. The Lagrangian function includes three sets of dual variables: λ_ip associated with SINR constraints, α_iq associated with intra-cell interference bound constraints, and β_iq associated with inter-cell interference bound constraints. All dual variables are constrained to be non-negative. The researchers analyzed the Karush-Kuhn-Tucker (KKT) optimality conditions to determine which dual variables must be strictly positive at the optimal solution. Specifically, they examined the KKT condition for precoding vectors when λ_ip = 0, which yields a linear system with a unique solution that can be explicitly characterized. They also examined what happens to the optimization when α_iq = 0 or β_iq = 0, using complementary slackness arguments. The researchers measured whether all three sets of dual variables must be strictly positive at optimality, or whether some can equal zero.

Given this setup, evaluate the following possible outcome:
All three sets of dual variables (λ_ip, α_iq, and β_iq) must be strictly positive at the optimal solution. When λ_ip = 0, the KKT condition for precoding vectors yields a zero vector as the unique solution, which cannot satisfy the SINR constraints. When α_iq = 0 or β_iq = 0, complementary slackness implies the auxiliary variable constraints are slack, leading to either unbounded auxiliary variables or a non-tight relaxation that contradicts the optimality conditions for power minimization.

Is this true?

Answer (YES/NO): YES